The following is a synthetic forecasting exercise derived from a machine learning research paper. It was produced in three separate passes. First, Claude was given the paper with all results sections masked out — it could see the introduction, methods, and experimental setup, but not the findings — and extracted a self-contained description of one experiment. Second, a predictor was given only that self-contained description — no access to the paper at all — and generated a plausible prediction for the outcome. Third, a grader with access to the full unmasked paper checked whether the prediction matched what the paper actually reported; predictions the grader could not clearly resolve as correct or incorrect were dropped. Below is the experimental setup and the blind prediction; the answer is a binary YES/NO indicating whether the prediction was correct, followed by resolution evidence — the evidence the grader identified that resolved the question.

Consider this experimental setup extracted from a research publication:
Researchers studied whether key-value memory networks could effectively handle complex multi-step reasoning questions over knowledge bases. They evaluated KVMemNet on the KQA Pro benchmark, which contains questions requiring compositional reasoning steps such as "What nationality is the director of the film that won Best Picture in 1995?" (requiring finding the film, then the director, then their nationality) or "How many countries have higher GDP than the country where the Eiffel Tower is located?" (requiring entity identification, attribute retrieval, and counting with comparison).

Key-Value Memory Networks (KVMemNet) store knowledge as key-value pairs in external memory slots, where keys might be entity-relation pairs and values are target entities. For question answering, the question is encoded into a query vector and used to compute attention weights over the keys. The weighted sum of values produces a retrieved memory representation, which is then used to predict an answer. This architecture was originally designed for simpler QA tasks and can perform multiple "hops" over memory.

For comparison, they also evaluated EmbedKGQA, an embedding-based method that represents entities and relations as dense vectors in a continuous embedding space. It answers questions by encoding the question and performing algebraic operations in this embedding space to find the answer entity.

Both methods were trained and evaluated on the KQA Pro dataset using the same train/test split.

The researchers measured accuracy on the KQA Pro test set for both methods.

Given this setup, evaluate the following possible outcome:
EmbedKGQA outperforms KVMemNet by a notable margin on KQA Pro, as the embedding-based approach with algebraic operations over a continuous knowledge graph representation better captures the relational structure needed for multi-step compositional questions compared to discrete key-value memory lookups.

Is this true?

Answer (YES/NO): YES